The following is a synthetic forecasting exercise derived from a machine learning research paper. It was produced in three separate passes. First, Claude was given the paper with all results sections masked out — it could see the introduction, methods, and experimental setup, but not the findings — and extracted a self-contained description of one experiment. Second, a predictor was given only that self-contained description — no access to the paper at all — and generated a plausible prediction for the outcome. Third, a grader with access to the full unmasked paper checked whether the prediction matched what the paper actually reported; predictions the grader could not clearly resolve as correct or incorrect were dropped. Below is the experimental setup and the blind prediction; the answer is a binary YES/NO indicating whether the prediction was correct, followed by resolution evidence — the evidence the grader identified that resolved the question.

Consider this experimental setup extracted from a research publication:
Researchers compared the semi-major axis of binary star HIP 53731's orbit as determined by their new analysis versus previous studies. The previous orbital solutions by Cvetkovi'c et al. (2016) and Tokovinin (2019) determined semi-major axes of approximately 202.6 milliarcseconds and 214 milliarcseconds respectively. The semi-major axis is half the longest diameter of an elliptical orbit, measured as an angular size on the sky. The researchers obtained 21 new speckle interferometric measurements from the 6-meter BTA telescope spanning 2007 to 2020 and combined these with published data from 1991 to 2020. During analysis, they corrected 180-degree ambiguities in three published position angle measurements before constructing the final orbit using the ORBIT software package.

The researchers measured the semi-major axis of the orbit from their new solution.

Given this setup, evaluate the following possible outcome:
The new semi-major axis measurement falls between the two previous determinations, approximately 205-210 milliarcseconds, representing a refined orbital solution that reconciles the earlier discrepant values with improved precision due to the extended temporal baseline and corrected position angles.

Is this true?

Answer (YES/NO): NO